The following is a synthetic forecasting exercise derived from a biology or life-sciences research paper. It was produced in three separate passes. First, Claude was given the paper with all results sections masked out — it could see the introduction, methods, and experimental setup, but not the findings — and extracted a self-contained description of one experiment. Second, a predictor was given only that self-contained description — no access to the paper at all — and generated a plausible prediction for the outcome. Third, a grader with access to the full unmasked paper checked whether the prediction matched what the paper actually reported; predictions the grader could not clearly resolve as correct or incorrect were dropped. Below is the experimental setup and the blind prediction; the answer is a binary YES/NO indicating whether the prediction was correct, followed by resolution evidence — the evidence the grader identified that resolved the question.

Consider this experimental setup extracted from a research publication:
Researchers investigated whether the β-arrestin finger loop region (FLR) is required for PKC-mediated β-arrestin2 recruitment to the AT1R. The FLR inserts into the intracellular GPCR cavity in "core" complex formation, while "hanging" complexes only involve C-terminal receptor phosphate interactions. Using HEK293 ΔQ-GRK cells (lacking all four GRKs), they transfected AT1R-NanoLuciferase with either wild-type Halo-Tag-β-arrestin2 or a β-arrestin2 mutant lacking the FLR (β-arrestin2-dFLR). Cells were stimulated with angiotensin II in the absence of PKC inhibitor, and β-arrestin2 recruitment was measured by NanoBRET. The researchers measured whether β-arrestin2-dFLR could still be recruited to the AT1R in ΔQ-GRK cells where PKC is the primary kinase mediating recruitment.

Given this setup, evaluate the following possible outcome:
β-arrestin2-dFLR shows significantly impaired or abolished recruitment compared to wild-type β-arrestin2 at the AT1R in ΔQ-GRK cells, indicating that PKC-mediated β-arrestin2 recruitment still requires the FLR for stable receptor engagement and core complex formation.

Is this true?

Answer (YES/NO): YES